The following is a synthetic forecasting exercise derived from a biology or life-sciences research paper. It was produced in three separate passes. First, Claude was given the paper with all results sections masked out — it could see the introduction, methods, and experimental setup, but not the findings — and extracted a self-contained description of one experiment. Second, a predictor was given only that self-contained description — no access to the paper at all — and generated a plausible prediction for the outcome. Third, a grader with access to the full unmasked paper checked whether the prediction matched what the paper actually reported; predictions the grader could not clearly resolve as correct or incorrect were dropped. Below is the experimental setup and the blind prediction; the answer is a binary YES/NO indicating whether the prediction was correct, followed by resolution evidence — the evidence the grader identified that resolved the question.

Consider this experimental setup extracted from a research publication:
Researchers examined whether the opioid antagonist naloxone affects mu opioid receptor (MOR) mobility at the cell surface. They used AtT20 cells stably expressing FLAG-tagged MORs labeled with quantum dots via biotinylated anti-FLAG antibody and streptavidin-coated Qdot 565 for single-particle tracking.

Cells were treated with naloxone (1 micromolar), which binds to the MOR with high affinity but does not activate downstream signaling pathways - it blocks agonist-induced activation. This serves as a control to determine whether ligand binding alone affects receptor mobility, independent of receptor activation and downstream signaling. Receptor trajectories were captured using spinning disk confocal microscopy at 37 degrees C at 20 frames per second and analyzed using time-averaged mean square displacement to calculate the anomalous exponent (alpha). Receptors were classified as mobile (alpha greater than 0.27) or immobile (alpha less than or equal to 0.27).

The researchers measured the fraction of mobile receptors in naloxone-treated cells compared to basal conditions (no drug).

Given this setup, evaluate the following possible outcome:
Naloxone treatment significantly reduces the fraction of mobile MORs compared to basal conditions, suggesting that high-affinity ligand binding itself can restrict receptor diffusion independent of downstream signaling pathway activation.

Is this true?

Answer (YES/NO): NO